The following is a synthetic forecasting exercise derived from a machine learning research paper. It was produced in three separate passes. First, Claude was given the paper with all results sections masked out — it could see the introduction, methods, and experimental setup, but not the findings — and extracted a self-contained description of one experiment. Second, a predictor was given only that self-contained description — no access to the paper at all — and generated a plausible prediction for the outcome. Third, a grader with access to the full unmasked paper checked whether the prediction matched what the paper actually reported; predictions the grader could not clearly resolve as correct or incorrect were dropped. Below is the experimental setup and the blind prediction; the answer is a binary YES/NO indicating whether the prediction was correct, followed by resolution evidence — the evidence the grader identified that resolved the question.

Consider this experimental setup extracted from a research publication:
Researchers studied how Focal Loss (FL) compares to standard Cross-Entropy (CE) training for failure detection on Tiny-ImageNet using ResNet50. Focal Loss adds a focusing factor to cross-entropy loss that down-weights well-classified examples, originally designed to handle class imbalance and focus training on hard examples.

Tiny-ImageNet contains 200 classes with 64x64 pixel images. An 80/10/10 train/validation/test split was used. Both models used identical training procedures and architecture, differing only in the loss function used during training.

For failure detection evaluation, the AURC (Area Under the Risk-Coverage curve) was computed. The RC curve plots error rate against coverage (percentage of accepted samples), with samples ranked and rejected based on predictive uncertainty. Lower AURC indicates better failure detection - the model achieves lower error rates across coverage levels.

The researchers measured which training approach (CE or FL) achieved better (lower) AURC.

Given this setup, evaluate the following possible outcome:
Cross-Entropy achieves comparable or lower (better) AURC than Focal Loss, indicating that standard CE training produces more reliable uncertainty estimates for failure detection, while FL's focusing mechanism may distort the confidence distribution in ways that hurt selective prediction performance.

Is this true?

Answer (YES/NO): YES